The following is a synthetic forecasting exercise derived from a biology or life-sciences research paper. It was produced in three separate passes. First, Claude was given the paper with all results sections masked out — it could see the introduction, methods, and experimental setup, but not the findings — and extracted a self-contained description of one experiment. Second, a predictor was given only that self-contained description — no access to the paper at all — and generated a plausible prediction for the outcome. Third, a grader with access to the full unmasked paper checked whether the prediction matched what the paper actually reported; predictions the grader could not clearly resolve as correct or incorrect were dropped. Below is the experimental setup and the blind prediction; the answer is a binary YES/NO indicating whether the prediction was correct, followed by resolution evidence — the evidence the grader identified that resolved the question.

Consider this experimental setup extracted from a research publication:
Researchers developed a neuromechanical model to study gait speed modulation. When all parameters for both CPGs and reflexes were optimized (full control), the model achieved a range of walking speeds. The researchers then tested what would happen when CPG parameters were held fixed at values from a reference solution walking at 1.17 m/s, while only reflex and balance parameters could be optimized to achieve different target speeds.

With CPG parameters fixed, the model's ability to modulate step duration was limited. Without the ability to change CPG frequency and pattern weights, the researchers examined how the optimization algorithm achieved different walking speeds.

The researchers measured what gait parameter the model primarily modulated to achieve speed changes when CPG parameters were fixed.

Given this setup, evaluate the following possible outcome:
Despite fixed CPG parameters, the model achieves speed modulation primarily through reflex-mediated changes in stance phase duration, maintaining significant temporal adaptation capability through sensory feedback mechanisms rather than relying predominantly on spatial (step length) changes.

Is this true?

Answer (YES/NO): NO